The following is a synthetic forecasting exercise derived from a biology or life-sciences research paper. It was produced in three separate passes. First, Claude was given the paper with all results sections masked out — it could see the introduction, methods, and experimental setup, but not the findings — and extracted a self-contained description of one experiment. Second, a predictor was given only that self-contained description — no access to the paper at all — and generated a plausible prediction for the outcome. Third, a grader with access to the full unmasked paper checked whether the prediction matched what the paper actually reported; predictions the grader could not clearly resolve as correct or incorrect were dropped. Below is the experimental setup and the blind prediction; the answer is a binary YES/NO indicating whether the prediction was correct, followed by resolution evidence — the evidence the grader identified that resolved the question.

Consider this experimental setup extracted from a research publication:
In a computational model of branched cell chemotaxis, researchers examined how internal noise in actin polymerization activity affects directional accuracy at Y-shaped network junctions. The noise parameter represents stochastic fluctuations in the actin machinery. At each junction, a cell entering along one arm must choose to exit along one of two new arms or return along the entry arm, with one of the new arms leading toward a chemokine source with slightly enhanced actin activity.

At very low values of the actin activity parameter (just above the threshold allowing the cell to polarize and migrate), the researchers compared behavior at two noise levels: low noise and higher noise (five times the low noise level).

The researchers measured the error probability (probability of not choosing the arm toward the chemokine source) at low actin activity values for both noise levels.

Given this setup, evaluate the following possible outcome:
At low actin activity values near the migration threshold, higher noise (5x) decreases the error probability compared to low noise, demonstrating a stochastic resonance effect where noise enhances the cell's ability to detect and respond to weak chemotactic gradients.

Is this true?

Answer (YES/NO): NO